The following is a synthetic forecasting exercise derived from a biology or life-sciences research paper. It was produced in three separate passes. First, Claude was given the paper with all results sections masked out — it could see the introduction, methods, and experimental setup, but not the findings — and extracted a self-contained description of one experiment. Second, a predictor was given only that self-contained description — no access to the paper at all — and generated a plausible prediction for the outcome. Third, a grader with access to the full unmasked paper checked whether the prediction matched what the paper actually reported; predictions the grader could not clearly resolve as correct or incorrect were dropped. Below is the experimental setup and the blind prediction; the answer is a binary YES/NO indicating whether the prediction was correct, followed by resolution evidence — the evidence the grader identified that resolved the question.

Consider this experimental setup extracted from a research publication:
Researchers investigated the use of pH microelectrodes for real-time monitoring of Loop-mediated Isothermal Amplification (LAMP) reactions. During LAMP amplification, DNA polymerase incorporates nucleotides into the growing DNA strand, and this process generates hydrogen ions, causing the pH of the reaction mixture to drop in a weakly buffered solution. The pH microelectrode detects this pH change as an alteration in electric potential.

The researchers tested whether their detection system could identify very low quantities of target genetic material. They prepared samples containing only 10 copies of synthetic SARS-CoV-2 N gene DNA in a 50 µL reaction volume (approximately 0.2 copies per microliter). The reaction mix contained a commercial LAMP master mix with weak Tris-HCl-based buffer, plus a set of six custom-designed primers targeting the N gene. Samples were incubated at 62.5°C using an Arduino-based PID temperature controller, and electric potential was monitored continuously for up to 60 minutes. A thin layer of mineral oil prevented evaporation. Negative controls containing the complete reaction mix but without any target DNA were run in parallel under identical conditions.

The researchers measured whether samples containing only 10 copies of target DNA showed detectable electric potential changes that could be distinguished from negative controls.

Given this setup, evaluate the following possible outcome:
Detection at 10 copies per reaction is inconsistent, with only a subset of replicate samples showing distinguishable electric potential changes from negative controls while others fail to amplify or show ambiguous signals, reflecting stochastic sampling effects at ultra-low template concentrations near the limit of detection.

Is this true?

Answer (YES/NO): NO